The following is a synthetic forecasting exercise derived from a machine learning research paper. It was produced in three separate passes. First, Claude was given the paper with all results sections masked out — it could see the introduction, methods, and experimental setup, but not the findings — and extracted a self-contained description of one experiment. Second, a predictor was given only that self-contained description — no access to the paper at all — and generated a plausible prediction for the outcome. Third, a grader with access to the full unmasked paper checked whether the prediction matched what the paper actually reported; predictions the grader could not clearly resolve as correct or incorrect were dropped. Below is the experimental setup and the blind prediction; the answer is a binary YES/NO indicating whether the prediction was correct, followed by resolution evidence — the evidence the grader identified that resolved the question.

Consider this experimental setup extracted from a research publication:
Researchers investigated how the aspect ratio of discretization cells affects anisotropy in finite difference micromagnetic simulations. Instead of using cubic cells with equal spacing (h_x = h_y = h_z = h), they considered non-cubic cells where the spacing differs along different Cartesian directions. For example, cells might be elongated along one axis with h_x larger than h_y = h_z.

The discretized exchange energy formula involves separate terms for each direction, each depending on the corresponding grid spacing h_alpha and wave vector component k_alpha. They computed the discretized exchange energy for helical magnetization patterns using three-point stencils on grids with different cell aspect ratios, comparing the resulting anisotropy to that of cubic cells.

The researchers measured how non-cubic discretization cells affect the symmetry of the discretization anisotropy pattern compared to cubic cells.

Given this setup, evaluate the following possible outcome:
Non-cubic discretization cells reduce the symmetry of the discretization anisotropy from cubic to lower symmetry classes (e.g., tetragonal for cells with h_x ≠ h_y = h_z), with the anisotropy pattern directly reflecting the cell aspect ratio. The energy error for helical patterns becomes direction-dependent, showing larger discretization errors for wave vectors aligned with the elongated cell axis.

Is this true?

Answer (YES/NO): YES